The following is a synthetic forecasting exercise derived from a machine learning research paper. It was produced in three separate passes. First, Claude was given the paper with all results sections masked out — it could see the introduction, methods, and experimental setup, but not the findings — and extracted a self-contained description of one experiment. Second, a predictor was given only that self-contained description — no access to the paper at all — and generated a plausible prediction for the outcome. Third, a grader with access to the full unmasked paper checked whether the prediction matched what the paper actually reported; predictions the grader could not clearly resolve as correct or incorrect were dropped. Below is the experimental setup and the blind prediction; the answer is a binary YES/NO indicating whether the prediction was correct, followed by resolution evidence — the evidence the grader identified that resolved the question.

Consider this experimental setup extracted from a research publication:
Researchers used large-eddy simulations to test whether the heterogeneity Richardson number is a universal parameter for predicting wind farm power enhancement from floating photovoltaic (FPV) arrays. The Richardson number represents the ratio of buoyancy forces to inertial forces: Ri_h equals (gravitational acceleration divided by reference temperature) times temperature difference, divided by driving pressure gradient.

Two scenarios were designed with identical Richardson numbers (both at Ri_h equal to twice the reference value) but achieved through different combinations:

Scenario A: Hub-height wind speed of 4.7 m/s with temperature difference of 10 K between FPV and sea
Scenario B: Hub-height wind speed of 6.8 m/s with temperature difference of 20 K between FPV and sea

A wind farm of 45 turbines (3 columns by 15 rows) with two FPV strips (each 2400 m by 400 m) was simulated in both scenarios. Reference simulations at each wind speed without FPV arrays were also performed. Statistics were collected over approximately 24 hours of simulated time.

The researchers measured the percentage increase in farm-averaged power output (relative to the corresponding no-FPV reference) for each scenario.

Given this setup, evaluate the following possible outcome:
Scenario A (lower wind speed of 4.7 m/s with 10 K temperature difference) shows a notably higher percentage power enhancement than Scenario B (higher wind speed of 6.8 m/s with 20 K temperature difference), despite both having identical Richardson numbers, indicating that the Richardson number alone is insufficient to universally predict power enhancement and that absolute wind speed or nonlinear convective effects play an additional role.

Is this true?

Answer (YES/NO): NO